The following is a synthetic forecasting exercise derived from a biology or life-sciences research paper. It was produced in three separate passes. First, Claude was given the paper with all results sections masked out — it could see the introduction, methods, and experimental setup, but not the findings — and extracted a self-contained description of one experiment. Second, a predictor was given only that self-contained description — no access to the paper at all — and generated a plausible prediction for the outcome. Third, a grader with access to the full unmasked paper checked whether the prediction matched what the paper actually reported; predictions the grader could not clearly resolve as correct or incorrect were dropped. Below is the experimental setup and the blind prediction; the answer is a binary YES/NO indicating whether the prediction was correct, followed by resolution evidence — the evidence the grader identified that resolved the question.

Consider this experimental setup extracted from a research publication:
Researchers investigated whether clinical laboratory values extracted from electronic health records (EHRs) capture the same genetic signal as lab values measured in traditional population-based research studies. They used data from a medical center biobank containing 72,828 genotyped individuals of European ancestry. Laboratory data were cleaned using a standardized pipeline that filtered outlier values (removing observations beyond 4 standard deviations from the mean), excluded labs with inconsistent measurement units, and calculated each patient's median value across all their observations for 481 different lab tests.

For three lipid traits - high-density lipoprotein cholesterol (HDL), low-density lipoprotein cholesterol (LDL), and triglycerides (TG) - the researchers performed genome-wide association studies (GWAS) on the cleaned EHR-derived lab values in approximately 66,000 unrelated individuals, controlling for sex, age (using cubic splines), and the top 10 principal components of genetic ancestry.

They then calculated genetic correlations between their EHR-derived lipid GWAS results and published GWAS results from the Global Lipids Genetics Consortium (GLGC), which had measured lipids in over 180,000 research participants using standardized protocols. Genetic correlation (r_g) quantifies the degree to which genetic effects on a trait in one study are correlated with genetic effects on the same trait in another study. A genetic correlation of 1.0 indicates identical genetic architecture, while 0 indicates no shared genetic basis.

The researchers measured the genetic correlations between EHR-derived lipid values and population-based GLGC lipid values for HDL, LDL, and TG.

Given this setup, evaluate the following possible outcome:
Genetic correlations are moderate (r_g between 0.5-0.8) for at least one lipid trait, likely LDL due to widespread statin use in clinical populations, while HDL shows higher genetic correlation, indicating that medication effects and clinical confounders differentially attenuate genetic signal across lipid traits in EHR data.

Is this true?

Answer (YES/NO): NO